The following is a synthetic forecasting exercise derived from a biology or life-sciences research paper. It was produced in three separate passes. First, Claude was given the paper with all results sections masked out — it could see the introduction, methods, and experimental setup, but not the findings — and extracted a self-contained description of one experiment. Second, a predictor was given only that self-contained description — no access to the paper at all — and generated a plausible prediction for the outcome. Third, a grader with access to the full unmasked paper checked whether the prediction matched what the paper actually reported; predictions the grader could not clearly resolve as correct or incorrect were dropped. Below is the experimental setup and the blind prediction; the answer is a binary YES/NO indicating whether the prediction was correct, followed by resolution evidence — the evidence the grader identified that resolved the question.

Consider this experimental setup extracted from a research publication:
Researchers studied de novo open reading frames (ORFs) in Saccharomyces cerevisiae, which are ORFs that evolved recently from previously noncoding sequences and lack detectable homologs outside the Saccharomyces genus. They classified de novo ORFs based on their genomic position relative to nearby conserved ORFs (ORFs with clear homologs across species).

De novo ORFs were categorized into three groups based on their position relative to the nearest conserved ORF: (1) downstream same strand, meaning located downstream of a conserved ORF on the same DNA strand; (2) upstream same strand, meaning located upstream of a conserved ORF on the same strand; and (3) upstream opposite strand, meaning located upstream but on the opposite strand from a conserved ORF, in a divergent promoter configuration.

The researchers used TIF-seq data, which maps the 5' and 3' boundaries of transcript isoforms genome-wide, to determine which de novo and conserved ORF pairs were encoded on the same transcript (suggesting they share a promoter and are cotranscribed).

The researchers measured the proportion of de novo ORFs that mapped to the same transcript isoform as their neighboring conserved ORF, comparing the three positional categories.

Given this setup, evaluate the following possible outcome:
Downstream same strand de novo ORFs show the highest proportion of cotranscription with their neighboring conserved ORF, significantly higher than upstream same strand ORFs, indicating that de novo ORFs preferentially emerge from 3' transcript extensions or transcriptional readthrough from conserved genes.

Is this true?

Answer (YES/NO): YES